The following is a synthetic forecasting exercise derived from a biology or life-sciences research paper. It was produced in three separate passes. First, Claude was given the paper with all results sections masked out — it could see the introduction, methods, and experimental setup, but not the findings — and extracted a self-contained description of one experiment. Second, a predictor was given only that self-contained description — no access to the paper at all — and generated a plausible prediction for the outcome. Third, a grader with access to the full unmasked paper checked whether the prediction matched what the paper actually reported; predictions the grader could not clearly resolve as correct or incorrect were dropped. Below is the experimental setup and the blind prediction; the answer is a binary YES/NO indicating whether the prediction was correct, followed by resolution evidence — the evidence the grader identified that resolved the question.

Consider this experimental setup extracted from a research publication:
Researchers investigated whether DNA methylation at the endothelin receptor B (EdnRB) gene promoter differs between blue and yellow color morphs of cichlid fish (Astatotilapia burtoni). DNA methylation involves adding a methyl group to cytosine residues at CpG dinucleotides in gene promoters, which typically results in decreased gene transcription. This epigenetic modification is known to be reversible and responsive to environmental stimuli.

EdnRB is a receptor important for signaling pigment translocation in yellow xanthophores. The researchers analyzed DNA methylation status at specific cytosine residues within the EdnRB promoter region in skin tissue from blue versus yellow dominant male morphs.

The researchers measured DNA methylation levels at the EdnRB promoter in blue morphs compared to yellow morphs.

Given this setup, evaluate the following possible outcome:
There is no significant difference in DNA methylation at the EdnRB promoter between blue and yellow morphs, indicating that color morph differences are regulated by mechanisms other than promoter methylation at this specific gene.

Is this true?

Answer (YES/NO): NO